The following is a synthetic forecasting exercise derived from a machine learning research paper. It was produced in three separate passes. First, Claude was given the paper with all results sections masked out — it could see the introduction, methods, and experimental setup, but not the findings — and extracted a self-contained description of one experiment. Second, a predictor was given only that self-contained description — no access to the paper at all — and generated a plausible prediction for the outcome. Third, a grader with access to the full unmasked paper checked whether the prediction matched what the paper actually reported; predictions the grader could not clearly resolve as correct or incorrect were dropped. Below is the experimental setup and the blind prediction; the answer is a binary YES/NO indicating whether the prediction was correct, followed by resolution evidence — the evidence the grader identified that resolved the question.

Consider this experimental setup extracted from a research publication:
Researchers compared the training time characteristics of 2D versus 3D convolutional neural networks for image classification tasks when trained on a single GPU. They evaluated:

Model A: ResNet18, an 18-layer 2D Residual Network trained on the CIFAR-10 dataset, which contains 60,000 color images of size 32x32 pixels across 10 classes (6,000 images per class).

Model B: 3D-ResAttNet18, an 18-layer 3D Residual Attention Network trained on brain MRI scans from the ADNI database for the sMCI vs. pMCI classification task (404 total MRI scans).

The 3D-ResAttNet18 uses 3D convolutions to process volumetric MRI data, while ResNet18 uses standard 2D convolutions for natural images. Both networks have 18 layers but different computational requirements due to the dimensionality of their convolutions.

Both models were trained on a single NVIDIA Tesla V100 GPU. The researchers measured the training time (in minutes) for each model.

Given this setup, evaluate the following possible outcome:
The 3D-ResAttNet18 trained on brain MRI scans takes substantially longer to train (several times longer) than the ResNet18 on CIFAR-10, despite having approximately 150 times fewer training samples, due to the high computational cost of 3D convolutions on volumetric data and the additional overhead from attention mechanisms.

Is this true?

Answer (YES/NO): NO